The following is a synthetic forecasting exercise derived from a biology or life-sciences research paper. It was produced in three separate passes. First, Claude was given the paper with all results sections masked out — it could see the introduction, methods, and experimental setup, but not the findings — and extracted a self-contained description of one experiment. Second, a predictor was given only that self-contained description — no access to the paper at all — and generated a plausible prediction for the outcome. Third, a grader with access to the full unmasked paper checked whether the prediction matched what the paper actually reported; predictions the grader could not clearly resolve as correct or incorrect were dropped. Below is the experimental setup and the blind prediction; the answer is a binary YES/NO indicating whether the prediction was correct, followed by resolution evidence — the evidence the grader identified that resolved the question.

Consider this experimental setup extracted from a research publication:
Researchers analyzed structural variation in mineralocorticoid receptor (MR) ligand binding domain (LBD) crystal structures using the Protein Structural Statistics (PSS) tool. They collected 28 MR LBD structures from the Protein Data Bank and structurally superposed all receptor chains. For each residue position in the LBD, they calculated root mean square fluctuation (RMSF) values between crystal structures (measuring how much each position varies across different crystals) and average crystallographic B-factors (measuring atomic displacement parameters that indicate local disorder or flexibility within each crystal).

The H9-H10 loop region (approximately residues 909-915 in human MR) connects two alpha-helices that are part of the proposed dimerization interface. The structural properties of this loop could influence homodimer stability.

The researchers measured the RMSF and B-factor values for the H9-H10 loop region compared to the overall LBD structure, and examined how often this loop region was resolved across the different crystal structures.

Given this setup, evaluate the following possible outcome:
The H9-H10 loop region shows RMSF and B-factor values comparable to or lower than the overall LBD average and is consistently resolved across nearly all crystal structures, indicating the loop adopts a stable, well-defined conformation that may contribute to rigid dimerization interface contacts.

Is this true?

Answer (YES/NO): NO